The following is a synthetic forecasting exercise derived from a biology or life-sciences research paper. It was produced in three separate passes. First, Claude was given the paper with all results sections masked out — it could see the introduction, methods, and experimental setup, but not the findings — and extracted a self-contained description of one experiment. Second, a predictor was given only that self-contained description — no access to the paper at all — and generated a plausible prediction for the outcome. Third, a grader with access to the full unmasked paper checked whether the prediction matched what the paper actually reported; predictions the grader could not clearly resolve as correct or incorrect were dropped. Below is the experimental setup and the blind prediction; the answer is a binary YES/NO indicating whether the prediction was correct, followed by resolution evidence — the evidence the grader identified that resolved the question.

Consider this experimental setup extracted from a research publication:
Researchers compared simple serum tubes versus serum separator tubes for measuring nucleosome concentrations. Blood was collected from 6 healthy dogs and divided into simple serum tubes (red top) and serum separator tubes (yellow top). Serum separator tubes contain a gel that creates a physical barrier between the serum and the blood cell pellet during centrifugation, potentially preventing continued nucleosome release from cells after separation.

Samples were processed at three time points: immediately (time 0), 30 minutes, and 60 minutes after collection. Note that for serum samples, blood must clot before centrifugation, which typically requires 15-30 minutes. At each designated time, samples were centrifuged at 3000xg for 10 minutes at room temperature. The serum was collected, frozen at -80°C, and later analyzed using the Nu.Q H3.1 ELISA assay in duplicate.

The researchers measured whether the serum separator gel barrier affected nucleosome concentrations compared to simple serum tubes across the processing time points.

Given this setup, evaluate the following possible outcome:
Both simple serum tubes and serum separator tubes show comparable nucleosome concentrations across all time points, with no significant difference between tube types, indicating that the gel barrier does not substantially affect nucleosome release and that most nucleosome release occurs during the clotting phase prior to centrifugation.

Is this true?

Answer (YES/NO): NO